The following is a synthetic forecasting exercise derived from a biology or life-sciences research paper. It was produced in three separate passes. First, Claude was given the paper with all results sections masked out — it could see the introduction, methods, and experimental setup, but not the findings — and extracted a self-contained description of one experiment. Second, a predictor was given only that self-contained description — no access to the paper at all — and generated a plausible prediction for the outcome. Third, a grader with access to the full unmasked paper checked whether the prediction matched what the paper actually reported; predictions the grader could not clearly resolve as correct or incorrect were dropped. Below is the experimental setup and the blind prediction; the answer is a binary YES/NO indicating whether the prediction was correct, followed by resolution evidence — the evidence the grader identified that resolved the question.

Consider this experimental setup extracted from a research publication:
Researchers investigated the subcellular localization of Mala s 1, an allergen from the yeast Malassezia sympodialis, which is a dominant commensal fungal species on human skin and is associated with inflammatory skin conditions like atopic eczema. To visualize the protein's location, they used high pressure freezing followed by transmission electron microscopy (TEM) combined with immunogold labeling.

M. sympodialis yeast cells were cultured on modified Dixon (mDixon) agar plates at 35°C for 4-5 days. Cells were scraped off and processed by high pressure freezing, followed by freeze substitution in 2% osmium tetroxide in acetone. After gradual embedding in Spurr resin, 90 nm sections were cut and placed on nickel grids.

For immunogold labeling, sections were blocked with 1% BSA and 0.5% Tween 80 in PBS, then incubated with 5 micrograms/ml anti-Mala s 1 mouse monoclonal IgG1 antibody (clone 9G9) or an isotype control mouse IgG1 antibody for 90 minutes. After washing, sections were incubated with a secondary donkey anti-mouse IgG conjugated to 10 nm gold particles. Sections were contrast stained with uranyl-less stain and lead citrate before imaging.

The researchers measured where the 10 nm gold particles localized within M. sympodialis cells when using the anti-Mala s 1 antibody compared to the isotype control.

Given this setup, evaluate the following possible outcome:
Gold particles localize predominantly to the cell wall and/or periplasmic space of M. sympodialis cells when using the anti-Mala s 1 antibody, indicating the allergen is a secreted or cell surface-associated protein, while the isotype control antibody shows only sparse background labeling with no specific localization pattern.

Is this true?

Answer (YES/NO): YES